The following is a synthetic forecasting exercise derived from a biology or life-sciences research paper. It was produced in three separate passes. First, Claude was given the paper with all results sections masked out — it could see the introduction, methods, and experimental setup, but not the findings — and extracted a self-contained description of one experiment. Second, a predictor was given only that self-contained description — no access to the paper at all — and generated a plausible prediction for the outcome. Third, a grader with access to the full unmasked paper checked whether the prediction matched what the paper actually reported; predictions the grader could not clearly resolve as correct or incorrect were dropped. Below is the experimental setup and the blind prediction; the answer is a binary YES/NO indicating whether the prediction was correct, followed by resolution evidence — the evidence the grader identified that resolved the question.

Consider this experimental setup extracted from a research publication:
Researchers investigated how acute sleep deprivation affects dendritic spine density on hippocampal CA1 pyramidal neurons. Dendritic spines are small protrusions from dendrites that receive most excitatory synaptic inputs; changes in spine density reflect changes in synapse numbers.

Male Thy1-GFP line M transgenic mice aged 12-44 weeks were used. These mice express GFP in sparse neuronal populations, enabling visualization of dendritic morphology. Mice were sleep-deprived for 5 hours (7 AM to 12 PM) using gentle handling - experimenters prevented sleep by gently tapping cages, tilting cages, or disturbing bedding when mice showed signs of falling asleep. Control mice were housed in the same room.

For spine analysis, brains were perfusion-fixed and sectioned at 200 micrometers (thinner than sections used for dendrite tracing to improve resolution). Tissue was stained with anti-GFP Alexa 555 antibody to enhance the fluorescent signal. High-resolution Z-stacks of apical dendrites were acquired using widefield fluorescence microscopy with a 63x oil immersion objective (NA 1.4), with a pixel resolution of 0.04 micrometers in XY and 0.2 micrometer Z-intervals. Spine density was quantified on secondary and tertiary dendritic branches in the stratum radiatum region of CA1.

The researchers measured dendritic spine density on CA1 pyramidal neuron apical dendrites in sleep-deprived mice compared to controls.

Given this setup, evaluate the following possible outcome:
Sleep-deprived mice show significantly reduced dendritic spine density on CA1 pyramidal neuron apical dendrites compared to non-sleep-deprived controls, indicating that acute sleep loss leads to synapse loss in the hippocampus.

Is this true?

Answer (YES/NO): NO